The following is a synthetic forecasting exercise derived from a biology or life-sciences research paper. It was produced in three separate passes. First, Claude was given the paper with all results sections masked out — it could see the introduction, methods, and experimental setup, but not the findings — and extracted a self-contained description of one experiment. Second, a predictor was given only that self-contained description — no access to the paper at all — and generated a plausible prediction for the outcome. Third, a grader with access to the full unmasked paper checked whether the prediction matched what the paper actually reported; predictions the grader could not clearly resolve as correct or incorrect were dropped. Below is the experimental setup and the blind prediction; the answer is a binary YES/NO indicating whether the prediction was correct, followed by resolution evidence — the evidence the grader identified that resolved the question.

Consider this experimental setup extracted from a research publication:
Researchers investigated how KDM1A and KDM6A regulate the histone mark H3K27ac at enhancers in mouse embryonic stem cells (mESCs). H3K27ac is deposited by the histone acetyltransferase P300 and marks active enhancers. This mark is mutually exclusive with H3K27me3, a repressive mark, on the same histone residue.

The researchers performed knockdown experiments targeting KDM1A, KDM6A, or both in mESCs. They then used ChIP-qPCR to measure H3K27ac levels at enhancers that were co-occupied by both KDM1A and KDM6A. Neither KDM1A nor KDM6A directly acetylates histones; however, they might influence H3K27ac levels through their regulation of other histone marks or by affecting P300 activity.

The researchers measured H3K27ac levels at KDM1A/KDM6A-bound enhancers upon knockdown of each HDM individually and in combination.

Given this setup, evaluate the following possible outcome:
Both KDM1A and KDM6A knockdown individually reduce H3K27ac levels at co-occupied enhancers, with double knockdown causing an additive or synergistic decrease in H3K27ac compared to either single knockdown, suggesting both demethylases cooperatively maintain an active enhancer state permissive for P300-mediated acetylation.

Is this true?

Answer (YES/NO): NO